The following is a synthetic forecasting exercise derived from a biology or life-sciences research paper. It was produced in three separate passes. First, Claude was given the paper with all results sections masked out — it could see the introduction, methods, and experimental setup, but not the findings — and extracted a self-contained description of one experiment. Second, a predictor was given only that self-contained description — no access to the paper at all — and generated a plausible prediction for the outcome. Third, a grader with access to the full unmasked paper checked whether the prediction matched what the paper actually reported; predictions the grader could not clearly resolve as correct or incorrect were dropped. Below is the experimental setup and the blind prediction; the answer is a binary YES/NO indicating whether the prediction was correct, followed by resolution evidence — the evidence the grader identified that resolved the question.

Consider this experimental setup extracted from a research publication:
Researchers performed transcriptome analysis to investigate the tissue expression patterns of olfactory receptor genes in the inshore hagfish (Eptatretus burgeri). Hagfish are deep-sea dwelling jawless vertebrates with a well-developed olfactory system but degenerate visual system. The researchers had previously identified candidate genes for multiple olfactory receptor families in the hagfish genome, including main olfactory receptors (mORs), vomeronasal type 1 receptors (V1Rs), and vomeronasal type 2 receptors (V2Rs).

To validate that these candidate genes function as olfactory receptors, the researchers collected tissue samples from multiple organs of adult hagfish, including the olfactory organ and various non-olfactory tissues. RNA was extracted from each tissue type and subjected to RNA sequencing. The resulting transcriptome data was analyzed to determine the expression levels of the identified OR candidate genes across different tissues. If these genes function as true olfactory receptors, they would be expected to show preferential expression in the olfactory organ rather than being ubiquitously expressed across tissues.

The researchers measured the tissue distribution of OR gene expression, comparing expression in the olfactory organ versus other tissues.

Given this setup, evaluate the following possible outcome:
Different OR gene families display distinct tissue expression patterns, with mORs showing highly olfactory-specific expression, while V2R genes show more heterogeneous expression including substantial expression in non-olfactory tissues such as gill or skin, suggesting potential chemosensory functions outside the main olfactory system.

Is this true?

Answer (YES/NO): NO